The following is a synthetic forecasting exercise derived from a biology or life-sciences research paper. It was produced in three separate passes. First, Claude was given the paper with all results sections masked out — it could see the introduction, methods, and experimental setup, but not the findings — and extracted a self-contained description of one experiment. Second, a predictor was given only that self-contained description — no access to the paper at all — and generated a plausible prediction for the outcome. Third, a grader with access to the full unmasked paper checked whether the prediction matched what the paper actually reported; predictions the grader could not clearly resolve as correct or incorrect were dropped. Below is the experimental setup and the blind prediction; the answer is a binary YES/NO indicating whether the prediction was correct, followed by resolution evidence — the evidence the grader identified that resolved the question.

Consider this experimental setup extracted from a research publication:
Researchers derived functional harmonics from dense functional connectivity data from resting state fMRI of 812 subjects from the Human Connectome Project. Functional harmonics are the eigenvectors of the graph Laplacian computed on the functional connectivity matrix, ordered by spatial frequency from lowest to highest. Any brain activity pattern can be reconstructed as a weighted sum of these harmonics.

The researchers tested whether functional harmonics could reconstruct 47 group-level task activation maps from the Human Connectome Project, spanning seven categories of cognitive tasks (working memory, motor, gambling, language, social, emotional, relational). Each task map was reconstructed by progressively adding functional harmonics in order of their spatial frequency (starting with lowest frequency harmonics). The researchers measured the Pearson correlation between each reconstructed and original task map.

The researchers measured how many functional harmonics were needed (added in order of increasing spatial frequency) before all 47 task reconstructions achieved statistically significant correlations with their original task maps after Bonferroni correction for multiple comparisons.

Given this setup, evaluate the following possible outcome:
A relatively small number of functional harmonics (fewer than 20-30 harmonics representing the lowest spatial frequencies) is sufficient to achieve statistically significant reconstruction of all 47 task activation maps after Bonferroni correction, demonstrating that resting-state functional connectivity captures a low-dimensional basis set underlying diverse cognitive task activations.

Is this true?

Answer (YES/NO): YES